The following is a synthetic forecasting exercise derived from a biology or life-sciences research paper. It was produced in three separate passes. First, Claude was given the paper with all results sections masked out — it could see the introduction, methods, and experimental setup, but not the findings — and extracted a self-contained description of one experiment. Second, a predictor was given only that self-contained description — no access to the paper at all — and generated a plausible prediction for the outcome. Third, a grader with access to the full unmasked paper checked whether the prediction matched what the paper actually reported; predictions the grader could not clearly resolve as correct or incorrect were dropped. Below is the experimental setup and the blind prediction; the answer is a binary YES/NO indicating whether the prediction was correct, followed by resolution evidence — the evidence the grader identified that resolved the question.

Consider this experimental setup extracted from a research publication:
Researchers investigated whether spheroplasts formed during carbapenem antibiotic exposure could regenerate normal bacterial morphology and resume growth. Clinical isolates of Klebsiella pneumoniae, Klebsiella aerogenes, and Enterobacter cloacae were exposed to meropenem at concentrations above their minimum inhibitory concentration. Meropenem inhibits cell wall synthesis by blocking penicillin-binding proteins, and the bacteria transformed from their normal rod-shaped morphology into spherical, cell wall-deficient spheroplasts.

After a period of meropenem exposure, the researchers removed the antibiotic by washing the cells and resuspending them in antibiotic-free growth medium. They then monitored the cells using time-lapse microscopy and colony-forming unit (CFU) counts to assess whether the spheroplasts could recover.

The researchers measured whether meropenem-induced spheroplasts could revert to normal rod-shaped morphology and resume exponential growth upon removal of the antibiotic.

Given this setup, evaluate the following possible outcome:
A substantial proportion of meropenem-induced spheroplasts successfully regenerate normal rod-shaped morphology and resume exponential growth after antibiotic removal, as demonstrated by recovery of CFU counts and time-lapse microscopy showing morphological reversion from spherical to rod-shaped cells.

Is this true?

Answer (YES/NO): YES